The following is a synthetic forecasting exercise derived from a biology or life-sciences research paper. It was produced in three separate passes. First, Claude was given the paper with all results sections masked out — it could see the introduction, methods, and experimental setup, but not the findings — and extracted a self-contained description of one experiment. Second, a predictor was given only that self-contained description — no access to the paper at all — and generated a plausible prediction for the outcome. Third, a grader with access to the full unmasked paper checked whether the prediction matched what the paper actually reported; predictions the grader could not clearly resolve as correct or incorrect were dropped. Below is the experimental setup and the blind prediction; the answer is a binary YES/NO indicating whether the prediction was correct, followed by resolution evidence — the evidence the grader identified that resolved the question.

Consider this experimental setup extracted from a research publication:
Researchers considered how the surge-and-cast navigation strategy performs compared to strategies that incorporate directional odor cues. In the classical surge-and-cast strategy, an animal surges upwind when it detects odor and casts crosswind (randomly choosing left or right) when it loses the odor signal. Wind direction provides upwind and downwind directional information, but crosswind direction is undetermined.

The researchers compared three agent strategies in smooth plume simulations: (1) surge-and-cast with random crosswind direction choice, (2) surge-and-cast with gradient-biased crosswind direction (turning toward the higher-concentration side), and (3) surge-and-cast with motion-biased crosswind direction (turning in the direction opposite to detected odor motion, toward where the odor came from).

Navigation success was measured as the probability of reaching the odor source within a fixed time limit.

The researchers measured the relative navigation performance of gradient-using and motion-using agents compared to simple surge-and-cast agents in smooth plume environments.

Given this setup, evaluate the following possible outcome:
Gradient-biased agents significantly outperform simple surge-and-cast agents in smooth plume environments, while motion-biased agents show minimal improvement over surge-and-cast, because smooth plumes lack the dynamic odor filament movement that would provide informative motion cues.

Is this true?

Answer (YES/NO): NO